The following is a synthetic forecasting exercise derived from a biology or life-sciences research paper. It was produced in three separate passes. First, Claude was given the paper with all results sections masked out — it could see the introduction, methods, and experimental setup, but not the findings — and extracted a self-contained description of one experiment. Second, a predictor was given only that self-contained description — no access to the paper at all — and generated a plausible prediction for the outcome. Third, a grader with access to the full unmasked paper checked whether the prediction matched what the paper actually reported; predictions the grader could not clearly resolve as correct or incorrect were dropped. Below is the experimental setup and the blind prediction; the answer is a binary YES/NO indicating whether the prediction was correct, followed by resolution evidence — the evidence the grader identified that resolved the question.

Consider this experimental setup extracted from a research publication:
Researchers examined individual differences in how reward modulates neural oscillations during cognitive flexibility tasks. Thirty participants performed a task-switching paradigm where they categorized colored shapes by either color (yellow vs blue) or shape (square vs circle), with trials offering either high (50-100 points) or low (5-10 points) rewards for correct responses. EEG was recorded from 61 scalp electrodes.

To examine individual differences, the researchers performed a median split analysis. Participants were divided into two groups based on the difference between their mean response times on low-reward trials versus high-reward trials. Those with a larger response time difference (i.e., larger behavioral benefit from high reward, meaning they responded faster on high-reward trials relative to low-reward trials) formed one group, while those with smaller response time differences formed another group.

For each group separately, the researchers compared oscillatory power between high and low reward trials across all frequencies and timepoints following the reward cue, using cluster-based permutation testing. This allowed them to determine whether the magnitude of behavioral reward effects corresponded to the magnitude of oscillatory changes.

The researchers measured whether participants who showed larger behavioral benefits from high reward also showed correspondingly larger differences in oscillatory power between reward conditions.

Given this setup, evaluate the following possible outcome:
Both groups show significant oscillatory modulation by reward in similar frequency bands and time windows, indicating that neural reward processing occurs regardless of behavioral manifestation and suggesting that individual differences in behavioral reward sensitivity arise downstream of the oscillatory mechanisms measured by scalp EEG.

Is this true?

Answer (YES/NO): NO